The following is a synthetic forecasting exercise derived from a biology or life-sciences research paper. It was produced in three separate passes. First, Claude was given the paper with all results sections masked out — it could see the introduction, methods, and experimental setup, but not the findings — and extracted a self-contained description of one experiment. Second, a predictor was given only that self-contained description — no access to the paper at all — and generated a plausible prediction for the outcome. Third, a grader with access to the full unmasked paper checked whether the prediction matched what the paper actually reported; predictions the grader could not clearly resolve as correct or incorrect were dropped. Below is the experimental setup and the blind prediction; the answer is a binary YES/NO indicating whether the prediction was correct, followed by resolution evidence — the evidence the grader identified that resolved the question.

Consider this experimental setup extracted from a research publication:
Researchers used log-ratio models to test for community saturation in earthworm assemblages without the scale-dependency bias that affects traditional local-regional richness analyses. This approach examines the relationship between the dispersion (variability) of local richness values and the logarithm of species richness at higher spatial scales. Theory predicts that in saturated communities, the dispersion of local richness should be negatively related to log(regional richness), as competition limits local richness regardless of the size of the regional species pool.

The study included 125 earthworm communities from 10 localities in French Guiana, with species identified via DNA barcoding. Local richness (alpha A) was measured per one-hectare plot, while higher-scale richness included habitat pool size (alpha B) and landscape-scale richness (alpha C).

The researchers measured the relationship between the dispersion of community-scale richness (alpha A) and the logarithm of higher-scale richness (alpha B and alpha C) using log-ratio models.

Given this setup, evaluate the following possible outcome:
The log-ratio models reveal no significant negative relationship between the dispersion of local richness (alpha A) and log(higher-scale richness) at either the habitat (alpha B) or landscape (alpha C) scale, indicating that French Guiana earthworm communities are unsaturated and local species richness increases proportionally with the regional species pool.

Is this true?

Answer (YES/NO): NO